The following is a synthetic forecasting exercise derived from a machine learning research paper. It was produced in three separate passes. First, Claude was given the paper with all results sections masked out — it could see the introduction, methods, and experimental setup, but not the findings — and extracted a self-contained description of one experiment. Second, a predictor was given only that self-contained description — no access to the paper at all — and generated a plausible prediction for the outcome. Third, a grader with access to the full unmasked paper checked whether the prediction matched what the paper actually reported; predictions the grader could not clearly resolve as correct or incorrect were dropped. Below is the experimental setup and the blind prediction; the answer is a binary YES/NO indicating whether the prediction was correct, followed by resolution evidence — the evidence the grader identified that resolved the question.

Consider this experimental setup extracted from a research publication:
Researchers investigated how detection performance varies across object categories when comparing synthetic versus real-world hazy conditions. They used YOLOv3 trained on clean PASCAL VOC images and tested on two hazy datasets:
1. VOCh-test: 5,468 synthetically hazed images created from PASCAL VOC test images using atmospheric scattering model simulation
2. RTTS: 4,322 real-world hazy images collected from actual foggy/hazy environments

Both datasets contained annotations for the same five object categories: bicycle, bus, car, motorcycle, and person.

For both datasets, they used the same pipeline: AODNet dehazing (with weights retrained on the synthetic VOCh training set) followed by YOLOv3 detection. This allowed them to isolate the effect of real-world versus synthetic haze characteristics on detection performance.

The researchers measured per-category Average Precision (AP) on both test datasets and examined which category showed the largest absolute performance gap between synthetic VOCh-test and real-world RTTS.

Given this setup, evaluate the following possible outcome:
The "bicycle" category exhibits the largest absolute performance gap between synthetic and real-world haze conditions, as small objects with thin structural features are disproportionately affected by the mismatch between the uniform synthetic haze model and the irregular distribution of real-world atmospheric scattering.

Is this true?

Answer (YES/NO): NO